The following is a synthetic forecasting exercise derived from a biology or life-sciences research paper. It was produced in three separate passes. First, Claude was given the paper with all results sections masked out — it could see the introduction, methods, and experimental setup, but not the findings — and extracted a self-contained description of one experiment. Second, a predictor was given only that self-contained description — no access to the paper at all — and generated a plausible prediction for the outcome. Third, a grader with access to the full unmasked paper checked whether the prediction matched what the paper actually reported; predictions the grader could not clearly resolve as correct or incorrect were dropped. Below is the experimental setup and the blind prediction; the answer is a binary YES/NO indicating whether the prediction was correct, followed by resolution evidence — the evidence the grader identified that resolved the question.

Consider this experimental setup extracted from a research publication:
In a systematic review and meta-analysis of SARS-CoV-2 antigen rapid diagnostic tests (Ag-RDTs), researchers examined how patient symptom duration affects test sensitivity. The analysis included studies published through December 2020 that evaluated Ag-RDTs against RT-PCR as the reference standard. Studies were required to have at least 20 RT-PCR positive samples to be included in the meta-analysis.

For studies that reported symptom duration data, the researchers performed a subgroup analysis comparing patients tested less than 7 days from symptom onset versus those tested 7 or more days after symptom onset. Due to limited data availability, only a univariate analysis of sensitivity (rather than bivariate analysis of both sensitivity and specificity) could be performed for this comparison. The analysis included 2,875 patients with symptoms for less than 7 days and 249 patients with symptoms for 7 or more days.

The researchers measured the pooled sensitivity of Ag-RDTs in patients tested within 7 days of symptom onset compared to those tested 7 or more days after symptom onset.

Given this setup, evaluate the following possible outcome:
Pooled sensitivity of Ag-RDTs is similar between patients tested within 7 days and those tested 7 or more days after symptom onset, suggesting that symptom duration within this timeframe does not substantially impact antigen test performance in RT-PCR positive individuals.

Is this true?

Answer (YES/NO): NO